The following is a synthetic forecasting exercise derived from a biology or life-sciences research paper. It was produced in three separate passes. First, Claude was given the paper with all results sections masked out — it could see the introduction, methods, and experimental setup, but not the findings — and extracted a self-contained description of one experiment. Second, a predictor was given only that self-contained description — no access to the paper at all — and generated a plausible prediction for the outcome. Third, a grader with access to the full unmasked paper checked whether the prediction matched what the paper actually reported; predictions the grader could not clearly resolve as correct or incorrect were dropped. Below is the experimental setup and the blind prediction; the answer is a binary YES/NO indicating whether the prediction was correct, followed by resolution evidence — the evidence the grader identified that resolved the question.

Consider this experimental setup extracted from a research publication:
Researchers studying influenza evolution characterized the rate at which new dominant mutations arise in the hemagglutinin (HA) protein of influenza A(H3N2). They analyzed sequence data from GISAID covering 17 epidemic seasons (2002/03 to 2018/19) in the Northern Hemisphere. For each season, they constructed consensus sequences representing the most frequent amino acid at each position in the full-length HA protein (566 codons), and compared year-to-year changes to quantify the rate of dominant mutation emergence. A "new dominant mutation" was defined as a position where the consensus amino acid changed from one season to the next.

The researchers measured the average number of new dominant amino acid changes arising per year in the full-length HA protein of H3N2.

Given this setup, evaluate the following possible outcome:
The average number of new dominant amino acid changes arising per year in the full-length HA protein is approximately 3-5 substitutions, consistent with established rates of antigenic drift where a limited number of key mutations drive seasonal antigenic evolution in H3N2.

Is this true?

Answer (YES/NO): NO